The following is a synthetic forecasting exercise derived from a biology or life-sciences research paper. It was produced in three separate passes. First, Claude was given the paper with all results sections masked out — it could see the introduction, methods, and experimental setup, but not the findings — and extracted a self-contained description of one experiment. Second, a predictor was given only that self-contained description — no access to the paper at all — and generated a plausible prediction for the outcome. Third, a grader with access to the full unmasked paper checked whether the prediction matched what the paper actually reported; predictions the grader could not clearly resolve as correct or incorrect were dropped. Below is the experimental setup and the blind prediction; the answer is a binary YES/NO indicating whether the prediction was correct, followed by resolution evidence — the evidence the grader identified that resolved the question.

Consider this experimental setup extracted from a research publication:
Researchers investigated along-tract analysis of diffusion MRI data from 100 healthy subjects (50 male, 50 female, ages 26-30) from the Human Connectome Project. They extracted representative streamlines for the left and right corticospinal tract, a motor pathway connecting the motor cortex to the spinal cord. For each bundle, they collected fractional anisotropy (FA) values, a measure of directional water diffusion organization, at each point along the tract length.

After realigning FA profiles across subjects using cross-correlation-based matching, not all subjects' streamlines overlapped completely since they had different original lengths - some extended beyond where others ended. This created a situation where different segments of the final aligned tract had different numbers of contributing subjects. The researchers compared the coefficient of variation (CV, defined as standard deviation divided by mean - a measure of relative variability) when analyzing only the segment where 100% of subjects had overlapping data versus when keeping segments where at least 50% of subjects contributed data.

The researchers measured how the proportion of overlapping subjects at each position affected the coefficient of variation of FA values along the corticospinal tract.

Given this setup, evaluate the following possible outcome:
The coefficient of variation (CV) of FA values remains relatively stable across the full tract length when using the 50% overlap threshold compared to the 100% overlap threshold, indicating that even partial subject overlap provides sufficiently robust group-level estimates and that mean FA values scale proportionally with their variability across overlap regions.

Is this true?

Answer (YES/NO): NO